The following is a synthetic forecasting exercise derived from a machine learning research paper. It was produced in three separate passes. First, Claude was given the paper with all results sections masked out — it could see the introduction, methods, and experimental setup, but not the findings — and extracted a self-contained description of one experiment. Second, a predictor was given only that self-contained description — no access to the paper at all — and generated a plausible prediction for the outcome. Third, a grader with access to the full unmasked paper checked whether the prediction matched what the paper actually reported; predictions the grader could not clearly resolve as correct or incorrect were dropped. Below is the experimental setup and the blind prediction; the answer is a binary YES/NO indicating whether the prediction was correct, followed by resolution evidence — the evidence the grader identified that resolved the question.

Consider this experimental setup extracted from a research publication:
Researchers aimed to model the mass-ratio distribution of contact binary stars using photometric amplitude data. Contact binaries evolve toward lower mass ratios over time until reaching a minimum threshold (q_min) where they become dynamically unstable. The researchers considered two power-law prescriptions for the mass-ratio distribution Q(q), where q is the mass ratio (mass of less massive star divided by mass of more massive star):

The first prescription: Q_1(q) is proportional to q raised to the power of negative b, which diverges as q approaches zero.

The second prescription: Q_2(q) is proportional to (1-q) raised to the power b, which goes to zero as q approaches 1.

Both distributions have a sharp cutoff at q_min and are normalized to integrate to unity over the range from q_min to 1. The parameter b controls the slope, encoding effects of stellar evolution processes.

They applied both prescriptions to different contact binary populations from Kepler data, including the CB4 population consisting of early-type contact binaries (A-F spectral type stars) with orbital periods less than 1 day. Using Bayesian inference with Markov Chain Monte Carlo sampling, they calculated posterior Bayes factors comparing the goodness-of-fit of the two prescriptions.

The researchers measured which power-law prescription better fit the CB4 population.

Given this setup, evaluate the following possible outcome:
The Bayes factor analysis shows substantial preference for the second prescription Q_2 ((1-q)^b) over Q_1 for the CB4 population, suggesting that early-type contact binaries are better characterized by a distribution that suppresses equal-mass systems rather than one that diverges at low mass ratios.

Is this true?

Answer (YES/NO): YES